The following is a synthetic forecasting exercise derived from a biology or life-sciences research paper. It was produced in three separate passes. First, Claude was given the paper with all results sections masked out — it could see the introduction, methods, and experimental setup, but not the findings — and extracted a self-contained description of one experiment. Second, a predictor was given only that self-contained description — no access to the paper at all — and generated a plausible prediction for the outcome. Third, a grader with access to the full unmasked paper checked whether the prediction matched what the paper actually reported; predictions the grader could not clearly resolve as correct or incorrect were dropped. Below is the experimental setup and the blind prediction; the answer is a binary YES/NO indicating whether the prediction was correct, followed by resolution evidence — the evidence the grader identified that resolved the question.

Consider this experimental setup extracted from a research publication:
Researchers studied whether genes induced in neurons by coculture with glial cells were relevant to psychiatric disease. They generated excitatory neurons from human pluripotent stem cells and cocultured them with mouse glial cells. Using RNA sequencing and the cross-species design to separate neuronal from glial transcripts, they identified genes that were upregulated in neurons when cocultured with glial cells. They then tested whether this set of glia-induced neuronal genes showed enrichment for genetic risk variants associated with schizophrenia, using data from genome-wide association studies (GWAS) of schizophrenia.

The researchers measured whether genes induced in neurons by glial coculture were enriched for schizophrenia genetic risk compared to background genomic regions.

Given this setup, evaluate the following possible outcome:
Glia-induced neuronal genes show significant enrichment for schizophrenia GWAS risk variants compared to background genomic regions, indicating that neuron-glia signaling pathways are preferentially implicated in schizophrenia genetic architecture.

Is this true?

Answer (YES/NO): YES